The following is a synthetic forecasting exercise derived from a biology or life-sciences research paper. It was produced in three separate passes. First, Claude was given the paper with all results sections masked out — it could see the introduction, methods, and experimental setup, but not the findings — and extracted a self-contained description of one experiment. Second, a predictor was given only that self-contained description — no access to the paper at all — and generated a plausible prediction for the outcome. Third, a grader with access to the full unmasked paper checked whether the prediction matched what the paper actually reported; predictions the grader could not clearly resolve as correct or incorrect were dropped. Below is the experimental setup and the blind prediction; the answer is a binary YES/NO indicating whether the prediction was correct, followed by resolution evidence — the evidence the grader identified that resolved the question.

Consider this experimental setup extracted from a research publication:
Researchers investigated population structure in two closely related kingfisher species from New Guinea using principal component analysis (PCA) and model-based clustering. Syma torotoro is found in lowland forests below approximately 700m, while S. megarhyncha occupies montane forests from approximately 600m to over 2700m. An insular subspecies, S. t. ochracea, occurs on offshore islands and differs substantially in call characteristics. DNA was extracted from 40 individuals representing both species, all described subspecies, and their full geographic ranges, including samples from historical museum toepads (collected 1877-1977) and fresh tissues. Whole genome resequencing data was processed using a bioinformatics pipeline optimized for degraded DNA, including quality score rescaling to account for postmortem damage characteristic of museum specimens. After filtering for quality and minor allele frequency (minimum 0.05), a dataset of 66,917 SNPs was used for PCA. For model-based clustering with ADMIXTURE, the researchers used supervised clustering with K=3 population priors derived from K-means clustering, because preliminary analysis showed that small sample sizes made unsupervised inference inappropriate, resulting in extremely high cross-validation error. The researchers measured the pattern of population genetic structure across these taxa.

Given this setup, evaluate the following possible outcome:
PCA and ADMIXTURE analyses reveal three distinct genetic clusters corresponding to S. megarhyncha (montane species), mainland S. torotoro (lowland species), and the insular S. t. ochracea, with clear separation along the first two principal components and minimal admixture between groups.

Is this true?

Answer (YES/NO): YES